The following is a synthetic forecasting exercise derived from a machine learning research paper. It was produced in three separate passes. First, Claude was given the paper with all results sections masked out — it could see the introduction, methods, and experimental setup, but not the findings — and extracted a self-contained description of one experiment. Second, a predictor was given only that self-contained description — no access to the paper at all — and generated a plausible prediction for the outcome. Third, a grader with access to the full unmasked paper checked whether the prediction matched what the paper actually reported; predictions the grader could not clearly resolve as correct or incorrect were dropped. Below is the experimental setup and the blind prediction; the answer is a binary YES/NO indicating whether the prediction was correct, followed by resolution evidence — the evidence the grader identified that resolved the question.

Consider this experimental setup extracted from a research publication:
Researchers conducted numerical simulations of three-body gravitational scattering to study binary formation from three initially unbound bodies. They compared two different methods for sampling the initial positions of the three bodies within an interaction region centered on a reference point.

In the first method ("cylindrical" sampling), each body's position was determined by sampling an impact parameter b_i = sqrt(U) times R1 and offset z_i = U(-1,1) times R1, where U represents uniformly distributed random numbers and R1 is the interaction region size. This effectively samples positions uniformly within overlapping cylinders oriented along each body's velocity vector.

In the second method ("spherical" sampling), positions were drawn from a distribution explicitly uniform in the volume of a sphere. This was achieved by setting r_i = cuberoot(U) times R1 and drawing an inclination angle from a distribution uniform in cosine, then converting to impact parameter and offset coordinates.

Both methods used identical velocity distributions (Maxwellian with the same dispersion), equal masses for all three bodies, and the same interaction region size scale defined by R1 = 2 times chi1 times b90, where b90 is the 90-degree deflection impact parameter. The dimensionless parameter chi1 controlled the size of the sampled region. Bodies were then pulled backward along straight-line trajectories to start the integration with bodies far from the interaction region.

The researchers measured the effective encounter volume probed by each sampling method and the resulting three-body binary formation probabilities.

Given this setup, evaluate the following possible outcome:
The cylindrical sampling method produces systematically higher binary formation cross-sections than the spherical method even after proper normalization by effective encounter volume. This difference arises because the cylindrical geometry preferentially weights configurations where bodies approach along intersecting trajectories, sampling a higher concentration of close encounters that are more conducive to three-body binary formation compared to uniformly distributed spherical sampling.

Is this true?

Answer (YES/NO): NO